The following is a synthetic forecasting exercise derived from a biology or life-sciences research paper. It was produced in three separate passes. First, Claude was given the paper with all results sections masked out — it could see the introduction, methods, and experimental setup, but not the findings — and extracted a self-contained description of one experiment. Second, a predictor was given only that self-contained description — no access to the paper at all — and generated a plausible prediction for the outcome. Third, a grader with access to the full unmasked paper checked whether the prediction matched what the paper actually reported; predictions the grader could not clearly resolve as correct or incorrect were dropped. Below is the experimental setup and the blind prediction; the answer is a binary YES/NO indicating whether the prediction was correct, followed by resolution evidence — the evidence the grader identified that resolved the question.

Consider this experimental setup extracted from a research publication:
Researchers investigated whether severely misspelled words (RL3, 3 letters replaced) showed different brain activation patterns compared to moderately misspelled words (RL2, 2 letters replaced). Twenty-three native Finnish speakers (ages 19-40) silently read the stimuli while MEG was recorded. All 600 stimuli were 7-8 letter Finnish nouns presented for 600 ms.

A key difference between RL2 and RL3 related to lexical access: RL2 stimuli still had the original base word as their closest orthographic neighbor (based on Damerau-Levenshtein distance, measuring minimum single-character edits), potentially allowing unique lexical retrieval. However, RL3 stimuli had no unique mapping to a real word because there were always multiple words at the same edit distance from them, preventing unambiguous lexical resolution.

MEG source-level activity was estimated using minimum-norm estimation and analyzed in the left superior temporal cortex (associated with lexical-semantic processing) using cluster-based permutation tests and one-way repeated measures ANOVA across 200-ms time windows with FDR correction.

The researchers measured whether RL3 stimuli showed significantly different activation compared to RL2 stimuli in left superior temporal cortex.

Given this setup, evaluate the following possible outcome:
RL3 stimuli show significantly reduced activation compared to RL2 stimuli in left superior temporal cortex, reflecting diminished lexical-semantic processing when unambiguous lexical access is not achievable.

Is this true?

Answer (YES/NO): NO